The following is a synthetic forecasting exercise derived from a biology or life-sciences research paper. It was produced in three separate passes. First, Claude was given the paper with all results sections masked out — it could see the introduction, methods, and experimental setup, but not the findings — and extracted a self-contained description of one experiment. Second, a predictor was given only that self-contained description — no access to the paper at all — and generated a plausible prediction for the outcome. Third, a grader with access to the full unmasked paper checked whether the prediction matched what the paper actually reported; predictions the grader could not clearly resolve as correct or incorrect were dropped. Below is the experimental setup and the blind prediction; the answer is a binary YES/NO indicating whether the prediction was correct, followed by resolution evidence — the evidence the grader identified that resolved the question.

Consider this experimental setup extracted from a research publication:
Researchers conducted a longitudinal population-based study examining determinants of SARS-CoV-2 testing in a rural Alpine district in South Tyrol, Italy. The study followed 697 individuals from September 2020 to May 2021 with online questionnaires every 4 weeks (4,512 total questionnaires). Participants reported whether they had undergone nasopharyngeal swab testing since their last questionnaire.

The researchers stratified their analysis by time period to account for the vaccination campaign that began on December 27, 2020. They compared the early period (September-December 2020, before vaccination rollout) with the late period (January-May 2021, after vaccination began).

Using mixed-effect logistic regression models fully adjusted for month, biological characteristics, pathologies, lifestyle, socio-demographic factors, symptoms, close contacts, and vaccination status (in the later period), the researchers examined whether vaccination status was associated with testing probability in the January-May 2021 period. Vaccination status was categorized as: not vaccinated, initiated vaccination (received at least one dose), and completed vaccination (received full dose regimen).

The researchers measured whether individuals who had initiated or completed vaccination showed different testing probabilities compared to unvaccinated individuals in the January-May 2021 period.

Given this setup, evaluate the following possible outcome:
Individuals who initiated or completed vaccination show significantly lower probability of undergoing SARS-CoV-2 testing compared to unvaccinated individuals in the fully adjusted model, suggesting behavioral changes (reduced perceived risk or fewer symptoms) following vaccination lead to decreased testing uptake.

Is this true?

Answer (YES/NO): NO